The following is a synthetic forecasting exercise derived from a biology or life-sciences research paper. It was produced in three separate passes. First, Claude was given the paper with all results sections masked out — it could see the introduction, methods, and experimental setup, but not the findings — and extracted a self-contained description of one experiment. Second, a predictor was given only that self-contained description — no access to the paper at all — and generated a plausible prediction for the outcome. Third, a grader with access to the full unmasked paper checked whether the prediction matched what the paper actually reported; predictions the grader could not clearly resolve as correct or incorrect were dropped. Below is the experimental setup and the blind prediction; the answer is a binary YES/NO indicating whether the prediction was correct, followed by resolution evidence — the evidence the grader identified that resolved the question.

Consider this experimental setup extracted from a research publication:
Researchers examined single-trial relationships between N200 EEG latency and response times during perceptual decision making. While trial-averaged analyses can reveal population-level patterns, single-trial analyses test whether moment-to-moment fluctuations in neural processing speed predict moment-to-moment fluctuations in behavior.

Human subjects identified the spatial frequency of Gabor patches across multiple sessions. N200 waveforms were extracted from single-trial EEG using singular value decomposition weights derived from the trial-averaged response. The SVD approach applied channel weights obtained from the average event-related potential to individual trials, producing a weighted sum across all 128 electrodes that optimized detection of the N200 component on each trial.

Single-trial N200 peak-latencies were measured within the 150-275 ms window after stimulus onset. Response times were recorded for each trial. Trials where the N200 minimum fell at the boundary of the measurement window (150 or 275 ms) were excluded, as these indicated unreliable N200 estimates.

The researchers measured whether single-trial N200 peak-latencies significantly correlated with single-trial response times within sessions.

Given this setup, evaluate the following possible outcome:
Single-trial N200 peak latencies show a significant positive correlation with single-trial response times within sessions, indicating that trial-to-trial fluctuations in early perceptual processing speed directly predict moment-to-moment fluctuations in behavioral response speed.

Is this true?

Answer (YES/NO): YES